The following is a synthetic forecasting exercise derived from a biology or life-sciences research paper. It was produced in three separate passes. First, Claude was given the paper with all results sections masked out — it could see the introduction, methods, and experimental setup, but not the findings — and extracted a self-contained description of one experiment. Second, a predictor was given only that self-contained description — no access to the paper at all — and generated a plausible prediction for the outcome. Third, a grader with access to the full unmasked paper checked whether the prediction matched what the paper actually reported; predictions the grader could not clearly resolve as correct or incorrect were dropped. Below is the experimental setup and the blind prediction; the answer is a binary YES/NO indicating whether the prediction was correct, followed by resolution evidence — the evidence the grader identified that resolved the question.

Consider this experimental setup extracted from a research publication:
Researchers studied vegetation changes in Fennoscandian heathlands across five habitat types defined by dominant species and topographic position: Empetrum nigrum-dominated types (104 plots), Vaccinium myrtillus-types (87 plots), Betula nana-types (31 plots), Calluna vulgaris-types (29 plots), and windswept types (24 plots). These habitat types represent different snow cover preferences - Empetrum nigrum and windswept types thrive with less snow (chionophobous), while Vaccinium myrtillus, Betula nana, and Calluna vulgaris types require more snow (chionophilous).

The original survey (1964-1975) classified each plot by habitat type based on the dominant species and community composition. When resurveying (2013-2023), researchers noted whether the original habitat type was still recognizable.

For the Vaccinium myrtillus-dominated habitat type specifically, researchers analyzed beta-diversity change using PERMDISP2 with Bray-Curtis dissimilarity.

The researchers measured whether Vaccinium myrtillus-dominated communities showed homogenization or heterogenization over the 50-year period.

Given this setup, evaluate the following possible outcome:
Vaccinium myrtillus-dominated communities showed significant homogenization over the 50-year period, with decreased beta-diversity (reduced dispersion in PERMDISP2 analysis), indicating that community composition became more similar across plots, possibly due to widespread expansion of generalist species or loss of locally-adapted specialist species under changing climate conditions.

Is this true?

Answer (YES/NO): NO